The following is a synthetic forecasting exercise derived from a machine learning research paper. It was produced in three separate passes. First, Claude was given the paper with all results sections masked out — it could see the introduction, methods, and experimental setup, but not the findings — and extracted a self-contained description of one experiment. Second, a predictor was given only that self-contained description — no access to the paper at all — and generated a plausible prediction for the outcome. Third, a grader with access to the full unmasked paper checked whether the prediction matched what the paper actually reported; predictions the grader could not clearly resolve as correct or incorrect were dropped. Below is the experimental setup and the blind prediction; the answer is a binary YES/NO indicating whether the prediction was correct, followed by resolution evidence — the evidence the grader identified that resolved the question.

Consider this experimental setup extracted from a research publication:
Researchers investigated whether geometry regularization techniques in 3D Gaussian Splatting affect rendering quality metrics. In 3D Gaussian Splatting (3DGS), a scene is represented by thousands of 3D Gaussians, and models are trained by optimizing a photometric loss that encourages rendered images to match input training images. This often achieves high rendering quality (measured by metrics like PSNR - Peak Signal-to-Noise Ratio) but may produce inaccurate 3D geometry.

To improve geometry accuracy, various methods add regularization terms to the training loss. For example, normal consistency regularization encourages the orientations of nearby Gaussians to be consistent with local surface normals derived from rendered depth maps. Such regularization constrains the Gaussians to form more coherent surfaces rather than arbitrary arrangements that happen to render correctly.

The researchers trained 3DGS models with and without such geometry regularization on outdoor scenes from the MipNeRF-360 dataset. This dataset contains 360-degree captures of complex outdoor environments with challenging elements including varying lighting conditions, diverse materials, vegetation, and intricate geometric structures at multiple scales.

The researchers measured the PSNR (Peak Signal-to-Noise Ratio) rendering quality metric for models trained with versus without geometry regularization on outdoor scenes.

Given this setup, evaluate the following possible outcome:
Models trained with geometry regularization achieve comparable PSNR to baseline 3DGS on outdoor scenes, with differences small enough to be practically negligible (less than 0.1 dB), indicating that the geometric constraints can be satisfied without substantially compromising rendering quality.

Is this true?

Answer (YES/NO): NO